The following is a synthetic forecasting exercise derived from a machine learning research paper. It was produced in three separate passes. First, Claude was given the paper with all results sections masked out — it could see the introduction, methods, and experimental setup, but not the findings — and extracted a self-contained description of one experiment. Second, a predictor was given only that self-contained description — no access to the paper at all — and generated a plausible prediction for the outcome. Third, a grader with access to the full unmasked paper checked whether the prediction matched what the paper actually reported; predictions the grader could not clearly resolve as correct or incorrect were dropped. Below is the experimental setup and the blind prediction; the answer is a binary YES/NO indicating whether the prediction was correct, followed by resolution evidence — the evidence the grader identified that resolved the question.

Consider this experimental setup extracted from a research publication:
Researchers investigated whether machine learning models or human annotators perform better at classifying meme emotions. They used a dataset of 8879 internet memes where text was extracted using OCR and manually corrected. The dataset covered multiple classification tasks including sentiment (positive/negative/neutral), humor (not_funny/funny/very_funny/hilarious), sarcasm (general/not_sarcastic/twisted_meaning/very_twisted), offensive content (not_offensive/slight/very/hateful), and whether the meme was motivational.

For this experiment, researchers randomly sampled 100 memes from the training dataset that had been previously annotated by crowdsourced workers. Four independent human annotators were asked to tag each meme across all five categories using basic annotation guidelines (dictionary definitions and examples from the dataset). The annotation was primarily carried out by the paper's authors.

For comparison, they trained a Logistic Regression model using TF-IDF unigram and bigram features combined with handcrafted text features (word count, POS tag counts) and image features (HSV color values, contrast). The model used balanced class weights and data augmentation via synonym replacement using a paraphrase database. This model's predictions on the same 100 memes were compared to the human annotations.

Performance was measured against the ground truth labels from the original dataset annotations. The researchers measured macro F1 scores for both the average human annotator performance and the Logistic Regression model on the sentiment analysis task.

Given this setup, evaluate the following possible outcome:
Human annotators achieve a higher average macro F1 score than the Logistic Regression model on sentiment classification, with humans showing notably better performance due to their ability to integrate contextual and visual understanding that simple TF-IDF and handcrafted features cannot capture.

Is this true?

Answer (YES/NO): NO